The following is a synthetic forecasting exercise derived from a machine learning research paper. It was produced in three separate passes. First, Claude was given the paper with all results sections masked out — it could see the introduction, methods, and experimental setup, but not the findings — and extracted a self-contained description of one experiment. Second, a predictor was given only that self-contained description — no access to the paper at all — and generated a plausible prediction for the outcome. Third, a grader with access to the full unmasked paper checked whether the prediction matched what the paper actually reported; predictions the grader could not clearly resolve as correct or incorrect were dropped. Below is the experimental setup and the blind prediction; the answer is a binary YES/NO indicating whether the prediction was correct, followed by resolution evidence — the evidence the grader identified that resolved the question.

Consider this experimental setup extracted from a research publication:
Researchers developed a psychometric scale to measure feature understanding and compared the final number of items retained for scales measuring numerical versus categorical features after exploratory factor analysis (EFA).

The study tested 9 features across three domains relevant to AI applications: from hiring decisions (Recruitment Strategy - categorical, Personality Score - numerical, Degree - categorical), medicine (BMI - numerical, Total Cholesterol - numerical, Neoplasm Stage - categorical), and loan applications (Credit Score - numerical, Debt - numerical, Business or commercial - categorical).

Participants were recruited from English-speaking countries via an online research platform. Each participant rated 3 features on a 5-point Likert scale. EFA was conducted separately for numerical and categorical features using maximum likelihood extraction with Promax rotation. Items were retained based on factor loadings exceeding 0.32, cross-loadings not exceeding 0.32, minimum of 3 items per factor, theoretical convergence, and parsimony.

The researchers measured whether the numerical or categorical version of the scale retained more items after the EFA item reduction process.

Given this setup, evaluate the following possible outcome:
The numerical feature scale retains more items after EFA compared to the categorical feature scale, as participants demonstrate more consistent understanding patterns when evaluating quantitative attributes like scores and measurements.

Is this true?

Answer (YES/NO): NO